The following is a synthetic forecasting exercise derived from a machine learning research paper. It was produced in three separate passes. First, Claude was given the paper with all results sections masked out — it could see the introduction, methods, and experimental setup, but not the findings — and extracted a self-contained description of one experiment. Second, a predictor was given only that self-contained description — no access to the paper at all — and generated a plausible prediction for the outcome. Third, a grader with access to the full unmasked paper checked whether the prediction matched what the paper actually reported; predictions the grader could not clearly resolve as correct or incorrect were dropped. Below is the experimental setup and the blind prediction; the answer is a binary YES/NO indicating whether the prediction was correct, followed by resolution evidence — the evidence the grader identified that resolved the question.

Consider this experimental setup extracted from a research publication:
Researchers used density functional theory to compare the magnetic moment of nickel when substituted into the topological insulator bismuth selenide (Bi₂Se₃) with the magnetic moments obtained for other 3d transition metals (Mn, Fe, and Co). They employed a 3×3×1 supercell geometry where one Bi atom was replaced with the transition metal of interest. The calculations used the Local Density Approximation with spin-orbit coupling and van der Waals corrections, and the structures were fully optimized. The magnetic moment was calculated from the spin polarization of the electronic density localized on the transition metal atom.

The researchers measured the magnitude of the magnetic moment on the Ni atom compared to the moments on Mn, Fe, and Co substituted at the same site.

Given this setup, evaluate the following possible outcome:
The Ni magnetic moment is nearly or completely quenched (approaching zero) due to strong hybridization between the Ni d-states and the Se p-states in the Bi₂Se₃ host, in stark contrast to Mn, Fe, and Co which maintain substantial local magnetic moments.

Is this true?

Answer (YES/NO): NO